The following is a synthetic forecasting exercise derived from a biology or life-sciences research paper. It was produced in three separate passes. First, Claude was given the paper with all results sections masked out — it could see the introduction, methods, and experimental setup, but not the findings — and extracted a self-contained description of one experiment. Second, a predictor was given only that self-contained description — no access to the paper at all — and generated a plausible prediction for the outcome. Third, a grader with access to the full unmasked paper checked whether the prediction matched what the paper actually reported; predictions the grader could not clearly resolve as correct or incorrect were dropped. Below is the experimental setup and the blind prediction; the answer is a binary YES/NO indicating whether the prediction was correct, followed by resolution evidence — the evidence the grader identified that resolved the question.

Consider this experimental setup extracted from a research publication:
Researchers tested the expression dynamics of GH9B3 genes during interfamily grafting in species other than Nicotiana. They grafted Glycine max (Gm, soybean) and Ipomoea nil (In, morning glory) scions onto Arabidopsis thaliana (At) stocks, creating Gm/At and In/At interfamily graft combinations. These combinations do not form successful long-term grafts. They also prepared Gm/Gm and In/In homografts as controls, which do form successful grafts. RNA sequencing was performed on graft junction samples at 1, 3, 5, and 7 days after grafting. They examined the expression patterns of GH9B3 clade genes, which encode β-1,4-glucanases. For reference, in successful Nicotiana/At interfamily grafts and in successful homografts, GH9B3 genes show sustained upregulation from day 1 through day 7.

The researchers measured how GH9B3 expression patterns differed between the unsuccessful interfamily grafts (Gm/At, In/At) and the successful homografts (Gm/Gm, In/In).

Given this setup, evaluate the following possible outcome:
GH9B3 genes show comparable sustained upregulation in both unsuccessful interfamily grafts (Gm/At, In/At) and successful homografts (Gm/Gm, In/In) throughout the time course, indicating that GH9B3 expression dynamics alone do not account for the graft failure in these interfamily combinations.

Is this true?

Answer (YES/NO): NO